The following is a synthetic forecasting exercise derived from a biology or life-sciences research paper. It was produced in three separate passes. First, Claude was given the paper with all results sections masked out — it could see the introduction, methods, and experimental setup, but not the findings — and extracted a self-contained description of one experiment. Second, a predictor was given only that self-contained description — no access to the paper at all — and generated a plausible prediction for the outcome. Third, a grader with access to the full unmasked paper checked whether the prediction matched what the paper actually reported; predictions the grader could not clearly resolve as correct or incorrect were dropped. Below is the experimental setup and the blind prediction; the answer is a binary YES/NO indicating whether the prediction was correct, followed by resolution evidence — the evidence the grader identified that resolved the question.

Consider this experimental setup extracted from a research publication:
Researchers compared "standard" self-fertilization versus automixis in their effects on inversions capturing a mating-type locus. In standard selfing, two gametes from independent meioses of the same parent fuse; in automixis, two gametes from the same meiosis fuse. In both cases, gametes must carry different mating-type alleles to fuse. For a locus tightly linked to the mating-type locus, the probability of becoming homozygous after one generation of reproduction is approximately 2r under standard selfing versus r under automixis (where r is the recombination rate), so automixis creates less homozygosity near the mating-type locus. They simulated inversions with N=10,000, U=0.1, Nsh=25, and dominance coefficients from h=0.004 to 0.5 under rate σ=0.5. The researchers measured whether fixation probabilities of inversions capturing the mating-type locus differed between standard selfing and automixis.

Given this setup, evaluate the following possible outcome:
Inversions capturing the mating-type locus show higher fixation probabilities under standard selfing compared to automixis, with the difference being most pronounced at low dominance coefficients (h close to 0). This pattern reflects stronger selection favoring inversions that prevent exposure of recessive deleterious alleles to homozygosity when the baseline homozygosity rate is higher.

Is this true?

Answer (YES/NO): NO